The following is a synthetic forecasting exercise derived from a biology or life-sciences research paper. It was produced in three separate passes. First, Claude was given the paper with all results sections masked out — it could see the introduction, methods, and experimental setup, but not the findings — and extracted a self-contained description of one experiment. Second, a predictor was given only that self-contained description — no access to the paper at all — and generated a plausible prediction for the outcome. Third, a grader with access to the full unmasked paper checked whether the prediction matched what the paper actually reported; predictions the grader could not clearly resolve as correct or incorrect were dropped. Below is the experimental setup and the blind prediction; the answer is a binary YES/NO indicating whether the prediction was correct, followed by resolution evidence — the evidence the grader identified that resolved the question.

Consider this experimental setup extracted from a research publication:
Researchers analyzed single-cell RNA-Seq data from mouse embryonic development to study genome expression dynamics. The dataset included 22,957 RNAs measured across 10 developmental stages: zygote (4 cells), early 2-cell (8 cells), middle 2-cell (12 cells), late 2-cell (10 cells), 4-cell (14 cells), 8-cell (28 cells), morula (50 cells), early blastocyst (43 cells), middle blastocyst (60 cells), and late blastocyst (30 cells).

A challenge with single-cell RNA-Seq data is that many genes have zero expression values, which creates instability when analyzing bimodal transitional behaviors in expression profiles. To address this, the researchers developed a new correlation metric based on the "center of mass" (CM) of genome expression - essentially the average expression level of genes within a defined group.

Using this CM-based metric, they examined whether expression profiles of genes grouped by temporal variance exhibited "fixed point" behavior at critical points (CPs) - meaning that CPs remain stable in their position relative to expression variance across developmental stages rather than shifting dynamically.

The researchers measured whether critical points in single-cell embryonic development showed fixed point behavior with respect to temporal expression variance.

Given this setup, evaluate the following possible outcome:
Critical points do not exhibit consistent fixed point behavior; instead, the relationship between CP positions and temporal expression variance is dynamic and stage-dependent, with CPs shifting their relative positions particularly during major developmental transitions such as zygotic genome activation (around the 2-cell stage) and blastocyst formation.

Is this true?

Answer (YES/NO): NO